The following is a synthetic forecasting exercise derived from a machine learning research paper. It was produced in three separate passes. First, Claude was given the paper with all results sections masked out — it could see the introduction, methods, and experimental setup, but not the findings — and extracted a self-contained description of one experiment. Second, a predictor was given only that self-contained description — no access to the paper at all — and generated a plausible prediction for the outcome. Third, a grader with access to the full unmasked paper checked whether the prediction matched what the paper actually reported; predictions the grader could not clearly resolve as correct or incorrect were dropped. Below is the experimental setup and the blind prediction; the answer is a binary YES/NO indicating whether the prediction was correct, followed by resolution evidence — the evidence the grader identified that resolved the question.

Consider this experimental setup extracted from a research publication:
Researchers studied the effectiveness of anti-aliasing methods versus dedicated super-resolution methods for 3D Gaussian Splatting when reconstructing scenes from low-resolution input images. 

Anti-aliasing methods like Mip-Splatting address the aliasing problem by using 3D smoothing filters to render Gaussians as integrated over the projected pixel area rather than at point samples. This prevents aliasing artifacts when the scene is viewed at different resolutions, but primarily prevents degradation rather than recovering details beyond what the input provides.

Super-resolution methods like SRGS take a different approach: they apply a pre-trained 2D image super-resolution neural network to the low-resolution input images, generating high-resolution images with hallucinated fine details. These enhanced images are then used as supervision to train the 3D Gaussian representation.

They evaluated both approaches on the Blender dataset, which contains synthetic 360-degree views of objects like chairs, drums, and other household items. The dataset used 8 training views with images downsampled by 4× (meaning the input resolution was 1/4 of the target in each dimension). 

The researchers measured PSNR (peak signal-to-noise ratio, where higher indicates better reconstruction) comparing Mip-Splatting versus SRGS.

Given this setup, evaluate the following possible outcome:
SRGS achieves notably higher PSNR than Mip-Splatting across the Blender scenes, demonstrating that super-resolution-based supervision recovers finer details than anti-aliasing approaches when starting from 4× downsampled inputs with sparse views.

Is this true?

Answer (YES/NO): NO